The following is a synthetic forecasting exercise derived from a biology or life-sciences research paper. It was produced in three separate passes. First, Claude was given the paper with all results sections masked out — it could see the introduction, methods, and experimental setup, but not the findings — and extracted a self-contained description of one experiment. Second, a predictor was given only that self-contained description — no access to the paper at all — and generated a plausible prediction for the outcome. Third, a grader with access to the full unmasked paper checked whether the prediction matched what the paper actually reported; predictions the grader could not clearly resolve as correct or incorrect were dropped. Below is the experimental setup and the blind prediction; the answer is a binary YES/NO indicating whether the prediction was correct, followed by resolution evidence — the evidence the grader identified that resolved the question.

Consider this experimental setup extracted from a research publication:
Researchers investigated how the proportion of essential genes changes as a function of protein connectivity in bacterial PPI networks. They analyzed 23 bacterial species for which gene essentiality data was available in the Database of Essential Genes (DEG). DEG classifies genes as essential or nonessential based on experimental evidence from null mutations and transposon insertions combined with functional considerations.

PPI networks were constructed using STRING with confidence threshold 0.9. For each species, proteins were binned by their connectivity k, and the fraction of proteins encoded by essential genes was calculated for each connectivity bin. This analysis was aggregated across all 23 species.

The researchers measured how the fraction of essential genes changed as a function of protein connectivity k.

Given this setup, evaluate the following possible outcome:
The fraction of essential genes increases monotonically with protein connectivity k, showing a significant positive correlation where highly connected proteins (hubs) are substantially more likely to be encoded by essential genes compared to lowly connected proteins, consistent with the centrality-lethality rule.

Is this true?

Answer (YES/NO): YES